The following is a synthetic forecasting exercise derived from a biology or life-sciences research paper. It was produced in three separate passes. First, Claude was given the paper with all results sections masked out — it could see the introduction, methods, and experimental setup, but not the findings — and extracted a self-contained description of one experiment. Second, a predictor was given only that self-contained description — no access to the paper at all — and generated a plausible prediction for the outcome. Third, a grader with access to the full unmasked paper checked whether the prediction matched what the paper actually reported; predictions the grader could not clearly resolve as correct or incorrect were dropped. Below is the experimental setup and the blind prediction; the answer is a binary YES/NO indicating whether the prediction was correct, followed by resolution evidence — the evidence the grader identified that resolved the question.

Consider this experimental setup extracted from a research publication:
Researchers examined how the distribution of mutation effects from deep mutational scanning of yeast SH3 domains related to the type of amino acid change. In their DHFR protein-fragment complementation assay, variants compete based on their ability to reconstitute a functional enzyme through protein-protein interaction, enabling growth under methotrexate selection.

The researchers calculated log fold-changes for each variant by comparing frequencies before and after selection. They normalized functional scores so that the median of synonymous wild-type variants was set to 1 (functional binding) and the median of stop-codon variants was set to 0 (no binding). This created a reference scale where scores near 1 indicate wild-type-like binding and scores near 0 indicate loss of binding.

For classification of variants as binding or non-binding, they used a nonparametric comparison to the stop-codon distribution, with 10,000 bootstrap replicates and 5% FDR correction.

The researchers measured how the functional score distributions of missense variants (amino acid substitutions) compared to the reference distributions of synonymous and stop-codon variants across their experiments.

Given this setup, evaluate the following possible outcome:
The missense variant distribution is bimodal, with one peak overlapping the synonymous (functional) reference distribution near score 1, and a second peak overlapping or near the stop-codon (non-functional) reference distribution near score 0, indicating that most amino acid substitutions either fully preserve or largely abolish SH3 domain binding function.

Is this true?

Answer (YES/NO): YES